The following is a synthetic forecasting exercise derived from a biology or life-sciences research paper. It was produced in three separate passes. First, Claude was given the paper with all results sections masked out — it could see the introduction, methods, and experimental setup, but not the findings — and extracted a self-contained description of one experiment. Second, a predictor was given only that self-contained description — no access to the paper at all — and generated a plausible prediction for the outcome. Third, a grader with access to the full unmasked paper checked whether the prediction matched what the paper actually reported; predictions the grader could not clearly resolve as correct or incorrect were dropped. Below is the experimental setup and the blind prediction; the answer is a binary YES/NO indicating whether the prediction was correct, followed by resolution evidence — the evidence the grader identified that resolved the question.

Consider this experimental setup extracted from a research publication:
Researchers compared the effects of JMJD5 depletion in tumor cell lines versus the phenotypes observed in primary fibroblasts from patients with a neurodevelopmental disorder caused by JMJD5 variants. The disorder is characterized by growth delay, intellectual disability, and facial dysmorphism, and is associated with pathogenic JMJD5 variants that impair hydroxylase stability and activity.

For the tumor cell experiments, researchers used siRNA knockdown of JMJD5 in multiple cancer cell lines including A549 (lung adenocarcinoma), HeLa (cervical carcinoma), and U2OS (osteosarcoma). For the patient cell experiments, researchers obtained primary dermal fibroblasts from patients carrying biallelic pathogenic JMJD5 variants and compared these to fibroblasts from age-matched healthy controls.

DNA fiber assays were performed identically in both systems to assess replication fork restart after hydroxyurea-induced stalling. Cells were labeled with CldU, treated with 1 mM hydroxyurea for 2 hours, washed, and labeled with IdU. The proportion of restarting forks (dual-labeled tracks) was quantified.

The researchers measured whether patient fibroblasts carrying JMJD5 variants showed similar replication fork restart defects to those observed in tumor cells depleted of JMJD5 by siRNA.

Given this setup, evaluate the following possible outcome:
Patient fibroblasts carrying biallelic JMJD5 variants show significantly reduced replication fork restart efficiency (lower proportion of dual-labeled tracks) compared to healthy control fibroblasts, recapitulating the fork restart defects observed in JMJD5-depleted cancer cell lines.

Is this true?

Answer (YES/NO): YES